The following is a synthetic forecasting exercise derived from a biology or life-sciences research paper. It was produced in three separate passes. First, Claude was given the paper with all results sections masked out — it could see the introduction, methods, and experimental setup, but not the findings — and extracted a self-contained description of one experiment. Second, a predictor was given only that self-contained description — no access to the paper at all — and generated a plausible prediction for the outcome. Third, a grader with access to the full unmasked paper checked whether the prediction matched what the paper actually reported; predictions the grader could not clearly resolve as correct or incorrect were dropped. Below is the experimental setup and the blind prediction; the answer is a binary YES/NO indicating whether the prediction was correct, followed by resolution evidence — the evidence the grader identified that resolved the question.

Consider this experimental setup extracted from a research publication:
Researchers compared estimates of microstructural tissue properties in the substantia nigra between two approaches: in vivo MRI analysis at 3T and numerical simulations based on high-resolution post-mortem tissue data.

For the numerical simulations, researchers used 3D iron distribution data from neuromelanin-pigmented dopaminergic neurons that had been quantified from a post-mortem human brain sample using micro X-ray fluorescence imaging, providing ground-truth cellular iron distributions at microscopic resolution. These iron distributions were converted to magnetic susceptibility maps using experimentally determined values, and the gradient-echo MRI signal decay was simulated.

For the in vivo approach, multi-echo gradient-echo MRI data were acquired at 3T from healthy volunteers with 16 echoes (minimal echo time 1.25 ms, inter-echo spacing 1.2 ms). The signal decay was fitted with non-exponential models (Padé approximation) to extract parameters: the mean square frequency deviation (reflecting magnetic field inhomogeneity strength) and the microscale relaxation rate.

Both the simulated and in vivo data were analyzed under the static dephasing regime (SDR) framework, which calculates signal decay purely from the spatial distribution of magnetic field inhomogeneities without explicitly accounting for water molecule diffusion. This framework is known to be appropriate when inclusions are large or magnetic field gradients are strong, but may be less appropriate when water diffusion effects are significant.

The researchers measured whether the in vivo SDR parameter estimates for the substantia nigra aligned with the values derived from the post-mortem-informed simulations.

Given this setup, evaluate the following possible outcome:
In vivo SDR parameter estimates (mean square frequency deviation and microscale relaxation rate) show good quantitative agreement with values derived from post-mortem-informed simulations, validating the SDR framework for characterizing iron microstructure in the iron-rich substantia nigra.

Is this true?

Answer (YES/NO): NO